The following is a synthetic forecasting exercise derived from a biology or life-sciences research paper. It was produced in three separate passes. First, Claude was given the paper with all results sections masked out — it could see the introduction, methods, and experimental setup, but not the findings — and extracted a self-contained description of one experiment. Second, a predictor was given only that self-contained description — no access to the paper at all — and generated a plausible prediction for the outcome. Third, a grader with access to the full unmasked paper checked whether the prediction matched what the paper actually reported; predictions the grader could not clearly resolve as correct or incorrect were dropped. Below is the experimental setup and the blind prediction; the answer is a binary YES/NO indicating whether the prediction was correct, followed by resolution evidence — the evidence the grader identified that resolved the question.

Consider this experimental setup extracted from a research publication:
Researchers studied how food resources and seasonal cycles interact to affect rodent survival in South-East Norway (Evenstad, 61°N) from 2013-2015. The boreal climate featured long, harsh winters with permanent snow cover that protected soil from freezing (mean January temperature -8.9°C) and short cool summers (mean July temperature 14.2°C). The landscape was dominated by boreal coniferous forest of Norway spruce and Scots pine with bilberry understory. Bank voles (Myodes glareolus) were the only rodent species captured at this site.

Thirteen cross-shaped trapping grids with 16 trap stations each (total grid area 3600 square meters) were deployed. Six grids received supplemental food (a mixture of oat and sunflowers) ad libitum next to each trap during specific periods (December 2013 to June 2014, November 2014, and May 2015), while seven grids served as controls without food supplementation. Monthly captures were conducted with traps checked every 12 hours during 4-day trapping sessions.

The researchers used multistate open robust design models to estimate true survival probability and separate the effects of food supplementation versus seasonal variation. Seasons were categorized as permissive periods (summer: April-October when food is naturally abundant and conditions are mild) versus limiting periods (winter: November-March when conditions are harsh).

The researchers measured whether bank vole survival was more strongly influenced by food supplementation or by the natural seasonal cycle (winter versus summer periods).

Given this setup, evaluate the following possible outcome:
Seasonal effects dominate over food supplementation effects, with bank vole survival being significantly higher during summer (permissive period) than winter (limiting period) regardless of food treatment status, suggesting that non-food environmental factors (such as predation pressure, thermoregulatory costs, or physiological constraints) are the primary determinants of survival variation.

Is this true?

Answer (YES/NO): NO